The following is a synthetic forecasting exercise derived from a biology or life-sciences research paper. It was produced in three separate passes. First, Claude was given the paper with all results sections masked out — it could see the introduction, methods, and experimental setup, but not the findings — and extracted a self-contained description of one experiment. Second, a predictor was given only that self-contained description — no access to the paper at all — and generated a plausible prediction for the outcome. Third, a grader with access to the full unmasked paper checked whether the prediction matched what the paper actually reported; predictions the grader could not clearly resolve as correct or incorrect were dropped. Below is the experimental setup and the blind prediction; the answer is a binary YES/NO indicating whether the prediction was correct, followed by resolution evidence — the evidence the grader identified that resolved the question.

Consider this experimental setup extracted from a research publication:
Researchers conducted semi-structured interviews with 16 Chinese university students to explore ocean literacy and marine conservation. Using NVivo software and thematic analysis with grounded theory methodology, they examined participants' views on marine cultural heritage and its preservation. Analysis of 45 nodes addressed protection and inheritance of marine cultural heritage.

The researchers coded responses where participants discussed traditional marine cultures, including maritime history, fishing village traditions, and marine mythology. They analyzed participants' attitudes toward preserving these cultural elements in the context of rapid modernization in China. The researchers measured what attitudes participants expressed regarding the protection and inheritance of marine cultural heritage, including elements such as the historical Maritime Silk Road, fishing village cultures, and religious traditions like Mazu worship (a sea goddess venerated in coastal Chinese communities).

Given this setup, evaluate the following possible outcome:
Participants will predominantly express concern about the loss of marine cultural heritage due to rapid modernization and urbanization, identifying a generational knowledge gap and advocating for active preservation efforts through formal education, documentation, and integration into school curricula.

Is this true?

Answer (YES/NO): NO